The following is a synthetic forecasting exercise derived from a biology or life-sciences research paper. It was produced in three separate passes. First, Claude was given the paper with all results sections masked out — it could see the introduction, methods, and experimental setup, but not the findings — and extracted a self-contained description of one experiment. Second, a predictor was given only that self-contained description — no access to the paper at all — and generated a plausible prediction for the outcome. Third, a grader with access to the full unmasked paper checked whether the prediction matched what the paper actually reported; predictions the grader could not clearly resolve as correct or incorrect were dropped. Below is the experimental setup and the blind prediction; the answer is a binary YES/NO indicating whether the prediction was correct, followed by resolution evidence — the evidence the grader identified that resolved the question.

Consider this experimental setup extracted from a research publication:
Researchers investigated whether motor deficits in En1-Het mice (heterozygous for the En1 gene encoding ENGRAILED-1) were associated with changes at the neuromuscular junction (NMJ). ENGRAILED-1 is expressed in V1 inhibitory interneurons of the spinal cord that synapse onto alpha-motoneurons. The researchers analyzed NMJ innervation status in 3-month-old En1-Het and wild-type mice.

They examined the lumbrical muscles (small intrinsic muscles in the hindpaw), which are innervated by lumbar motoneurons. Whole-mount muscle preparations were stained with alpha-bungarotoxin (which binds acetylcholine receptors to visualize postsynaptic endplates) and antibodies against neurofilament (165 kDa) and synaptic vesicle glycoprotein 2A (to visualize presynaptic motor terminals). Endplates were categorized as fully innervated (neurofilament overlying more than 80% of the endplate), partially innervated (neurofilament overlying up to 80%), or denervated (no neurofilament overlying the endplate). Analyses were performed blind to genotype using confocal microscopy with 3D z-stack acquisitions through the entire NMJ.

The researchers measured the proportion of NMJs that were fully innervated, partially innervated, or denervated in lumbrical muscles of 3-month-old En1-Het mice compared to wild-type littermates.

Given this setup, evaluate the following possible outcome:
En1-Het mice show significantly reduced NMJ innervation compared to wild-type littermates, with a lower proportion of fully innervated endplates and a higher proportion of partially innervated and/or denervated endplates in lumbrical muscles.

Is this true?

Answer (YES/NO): YES